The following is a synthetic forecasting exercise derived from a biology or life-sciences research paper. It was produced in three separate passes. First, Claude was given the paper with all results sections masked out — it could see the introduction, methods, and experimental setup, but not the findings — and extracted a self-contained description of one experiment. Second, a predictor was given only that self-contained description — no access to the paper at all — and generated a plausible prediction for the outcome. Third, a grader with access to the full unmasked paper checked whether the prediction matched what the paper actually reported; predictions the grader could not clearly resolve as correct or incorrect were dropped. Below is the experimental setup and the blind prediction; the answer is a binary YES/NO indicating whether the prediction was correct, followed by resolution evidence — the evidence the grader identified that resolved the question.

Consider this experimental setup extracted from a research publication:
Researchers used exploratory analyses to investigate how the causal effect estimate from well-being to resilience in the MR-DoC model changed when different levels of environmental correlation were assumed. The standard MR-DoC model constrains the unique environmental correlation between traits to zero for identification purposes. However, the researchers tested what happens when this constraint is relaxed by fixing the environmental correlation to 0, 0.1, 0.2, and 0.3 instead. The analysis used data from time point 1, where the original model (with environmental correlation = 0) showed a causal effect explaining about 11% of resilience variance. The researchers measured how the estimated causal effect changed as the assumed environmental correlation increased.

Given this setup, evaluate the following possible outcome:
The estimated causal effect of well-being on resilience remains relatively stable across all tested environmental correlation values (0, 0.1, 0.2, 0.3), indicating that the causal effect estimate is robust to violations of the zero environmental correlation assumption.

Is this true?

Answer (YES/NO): NO